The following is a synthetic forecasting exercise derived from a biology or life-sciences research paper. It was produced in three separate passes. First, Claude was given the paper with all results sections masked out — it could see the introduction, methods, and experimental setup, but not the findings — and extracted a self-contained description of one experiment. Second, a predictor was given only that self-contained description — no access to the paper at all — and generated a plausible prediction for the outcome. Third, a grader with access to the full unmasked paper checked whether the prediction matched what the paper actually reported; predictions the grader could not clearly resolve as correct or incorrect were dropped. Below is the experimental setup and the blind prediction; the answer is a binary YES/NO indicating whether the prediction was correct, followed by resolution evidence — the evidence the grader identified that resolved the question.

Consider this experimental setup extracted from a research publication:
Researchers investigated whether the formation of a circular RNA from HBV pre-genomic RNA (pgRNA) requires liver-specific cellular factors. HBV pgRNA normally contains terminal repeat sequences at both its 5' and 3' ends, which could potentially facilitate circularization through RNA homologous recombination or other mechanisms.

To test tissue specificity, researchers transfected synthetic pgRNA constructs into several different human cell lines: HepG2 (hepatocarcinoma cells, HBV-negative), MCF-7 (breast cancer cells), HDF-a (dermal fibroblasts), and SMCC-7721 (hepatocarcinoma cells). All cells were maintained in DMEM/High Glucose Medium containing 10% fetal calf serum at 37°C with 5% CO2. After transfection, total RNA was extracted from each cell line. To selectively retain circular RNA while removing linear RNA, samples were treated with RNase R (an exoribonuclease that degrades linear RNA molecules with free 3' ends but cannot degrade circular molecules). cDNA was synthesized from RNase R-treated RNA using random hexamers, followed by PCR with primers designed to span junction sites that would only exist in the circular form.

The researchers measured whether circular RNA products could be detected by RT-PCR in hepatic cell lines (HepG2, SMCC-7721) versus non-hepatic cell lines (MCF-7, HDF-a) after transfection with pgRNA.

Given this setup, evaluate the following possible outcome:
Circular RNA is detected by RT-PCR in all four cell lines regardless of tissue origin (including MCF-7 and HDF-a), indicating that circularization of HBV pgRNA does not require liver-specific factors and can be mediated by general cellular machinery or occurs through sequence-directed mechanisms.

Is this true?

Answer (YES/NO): YES